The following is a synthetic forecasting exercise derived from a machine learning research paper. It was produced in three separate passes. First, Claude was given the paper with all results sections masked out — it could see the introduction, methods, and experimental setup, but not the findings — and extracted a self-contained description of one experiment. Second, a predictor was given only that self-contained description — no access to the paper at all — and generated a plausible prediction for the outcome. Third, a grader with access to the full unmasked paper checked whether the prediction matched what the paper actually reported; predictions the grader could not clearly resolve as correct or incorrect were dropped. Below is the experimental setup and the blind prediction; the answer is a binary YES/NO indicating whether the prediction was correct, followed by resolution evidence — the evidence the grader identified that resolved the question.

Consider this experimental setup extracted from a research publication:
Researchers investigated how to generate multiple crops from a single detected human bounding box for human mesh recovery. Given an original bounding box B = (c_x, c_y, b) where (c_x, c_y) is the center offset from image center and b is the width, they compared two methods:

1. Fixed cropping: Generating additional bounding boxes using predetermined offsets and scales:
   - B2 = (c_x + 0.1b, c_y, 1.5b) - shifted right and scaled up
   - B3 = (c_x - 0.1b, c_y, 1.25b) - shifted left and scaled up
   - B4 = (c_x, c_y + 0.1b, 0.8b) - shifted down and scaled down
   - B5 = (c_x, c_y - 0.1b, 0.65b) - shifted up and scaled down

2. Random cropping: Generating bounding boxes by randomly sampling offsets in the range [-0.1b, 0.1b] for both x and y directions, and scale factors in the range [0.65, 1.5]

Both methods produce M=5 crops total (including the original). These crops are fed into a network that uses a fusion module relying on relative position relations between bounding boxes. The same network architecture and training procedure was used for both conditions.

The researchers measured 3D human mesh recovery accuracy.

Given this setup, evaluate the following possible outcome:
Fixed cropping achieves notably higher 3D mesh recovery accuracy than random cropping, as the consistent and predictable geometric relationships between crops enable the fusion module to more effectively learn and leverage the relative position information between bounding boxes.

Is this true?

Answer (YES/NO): YES